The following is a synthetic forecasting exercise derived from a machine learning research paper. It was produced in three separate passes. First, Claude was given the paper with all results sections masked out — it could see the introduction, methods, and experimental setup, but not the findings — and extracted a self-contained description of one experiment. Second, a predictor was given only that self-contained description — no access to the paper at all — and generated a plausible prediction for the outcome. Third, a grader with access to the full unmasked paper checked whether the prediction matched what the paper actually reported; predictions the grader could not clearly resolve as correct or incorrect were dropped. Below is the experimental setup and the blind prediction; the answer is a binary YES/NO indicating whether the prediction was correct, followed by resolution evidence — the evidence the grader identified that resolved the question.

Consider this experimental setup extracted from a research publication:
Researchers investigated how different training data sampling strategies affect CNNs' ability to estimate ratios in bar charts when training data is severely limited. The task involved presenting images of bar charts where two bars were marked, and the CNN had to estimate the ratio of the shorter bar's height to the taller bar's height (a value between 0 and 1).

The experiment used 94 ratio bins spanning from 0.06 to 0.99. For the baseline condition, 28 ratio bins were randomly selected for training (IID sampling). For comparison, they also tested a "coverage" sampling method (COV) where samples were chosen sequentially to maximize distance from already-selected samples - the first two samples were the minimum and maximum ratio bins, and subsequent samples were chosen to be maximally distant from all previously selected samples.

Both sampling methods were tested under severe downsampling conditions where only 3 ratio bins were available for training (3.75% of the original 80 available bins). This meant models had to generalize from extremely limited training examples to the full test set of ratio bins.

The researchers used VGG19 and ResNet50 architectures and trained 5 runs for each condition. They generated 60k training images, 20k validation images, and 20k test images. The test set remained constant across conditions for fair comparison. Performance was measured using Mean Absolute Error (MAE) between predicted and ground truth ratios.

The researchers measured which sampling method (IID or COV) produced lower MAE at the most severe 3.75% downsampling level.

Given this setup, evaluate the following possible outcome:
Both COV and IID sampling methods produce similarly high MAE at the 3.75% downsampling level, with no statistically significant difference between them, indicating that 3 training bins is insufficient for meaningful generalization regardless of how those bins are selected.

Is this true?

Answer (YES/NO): NO